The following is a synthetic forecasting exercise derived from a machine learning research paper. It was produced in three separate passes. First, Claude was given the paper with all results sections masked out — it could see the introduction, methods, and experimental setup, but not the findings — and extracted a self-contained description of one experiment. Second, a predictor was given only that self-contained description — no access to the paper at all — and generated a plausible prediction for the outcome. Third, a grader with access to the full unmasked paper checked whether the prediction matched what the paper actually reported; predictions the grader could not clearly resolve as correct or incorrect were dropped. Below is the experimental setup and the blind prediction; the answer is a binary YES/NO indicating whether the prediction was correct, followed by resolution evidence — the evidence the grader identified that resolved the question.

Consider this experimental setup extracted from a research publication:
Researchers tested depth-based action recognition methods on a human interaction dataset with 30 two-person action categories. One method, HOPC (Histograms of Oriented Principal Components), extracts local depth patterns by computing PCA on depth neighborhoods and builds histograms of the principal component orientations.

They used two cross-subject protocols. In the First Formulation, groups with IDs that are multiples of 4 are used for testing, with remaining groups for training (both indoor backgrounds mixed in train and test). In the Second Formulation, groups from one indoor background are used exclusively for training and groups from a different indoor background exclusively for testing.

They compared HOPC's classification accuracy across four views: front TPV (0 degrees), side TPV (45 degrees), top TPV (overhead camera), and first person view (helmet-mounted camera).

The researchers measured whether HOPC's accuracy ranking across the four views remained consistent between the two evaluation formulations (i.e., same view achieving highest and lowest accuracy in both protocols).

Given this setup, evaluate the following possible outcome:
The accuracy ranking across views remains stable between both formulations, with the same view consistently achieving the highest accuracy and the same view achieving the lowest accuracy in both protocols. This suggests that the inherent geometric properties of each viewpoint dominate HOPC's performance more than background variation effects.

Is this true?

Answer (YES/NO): NO